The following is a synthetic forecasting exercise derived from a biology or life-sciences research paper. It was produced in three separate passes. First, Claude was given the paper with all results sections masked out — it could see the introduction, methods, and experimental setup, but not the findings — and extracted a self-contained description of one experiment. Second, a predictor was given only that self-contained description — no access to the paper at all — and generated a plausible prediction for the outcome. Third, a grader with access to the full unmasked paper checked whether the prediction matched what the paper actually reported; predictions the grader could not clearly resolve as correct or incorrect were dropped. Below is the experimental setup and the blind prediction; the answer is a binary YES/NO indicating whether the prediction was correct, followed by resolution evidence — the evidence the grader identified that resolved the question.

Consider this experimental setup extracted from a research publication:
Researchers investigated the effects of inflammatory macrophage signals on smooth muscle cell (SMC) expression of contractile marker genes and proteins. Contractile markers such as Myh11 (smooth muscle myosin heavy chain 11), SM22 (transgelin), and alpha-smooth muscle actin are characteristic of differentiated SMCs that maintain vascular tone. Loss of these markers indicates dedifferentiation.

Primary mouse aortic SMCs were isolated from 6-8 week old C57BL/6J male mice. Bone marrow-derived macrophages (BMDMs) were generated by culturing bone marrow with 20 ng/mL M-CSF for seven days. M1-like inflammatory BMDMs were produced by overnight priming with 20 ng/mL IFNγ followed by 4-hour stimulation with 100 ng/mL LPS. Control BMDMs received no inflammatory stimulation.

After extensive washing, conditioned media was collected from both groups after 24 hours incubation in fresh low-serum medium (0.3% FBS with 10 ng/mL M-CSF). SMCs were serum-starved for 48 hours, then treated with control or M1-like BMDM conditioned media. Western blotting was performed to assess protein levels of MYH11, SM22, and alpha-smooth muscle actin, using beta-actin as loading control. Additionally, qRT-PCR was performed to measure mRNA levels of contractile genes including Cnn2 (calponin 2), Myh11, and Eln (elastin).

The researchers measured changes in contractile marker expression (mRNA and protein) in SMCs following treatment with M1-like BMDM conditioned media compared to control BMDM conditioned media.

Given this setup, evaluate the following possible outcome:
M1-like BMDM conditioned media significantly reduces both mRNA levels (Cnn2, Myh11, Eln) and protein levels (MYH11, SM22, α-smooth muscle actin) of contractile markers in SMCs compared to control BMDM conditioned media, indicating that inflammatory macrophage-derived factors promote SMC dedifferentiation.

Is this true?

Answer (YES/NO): NO